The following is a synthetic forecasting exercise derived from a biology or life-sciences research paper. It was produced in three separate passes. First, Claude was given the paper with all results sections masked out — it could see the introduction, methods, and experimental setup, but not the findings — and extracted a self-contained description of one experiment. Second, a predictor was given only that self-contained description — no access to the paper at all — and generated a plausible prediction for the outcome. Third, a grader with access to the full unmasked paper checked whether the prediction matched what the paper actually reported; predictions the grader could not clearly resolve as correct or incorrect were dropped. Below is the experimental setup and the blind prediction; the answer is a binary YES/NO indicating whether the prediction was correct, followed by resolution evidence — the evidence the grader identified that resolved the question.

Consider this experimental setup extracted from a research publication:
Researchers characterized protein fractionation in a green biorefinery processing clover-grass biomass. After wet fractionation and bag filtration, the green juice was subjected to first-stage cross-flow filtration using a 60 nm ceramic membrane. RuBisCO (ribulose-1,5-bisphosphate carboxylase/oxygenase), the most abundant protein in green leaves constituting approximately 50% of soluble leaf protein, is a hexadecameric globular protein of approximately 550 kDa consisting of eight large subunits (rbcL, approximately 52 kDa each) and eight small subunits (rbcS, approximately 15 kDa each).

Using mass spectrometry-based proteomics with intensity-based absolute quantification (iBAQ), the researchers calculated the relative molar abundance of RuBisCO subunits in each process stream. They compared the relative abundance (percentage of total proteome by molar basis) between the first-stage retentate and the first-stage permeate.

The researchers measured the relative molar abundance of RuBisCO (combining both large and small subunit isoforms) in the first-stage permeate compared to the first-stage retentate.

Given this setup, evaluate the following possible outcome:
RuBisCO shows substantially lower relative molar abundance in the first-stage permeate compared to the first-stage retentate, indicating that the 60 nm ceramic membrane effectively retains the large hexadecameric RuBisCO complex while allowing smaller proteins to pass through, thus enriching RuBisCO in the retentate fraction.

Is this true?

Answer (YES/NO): NO